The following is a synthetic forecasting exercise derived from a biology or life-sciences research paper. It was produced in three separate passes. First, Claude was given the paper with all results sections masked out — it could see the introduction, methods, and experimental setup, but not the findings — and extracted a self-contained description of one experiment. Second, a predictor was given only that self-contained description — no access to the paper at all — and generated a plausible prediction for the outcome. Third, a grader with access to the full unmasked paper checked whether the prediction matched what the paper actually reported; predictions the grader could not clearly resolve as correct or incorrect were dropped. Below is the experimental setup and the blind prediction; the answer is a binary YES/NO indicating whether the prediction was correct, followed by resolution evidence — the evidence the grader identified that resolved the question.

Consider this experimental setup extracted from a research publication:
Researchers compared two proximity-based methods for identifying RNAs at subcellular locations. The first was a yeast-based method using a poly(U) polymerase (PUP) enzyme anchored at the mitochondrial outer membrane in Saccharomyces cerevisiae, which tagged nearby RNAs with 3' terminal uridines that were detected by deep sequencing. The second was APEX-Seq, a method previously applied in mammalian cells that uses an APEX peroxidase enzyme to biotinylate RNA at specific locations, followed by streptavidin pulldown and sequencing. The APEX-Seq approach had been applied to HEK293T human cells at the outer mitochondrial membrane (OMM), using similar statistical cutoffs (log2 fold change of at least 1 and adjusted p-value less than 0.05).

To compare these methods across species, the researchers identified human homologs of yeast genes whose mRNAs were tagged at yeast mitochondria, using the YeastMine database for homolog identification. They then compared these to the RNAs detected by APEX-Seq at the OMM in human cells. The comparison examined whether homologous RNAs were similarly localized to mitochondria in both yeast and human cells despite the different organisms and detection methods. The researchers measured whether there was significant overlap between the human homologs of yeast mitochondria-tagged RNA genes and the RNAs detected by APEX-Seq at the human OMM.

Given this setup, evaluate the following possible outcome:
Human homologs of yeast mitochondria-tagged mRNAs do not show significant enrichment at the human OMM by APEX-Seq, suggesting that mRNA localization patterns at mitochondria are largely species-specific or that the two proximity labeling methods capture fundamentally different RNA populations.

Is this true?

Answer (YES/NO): NO